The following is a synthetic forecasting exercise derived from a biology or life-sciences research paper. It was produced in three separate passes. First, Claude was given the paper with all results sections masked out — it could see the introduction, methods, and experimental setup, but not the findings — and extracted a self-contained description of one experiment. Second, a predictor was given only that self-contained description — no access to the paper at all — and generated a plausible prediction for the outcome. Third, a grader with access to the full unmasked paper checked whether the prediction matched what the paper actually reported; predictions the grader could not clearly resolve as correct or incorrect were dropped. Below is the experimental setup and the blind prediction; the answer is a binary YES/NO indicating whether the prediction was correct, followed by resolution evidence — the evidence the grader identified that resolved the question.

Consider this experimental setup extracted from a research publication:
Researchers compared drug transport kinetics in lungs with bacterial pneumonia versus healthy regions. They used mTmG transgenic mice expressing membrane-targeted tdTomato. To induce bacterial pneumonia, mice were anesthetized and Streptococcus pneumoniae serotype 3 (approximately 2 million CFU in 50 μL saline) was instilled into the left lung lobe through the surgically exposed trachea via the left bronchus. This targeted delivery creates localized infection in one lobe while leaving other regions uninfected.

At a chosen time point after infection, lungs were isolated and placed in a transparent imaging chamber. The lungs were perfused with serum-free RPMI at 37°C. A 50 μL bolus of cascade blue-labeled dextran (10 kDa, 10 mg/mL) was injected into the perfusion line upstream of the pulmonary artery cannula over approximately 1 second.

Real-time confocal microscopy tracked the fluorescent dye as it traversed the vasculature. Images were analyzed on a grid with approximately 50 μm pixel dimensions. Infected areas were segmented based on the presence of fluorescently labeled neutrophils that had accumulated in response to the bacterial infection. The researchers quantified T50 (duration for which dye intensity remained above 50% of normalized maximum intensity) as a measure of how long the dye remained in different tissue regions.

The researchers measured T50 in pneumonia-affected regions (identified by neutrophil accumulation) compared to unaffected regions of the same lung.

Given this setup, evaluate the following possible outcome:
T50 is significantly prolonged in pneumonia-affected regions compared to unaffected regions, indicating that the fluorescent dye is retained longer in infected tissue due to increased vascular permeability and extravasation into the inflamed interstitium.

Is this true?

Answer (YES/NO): NO